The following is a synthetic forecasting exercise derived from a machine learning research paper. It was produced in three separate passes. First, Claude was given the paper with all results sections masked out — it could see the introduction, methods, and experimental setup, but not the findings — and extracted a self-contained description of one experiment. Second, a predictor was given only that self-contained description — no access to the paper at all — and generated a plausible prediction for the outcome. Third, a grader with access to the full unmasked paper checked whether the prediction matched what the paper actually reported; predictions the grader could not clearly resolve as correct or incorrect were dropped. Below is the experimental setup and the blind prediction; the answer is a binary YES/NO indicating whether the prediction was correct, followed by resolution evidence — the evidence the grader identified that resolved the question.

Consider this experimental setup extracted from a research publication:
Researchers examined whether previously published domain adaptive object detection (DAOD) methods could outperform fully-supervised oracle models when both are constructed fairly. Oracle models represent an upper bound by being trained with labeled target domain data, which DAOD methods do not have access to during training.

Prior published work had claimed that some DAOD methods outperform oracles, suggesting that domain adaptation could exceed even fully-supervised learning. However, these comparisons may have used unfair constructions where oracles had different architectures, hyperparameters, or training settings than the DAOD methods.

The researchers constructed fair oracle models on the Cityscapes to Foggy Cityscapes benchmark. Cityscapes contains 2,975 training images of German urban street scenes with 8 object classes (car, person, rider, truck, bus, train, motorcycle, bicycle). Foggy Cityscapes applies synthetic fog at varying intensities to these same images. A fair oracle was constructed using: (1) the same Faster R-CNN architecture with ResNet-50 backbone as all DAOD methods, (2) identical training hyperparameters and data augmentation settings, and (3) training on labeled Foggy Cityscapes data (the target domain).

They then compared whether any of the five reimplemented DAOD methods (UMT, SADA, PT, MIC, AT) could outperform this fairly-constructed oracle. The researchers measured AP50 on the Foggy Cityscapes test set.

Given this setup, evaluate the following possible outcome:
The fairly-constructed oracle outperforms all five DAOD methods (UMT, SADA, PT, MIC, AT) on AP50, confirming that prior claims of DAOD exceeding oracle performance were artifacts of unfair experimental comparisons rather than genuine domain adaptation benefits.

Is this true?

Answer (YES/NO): YES